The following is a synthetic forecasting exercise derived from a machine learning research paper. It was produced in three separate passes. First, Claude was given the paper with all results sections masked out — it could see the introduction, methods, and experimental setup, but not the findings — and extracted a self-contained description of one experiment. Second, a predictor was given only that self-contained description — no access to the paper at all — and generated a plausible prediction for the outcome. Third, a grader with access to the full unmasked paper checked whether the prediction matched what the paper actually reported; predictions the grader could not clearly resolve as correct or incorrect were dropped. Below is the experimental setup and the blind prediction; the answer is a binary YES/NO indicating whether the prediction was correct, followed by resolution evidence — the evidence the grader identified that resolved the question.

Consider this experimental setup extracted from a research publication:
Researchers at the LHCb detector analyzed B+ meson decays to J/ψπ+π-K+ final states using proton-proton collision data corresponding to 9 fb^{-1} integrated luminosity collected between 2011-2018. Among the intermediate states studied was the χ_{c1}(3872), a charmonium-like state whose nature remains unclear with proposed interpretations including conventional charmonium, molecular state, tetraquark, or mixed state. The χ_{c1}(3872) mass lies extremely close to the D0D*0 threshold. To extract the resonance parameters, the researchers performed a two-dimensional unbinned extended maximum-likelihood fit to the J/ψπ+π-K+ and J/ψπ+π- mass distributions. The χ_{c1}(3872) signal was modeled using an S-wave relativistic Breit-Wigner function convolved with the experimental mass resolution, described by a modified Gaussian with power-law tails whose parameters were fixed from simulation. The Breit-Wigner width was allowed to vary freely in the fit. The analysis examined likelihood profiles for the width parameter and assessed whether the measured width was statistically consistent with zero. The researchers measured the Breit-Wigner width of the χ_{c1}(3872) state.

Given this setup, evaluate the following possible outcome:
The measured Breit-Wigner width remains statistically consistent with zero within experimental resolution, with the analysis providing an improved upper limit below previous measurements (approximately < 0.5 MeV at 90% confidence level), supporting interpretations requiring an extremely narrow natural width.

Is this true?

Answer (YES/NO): NO